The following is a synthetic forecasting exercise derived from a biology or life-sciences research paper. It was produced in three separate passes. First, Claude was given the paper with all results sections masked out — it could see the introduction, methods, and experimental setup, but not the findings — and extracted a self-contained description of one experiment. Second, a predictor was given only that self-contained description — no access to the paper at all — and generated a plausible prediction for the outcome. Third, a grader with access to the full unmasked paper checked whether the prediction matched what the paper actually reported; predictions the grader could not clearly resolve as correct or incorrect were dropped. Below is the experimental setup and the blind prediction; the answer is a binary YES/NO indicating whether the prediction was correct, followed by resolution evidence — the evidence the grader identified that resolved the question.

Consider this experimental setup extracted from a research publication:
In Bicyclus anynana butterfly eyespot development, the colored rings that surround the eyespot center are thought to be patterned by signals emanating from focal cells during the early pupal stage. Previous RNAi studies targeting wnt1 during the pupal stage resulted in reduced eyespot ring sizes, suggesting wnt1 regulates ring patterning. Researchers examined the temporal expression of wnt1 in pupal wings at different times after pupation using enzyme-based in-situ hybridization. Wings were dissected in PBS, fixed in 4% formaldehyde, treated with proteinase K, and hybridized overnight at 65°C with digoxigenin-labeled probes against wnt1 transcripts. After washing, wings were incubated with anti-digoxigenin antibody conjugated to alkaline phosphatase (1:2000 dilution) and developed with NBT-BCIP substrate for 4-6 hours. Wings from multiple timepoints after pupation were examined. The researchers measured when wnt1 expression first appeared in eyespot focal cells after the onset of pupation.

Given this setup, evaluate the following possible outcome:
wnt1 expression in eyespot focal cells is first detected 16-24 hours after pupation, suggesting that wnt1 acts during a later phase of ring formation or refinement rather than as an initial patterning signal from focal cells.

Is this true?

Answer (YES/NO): YES